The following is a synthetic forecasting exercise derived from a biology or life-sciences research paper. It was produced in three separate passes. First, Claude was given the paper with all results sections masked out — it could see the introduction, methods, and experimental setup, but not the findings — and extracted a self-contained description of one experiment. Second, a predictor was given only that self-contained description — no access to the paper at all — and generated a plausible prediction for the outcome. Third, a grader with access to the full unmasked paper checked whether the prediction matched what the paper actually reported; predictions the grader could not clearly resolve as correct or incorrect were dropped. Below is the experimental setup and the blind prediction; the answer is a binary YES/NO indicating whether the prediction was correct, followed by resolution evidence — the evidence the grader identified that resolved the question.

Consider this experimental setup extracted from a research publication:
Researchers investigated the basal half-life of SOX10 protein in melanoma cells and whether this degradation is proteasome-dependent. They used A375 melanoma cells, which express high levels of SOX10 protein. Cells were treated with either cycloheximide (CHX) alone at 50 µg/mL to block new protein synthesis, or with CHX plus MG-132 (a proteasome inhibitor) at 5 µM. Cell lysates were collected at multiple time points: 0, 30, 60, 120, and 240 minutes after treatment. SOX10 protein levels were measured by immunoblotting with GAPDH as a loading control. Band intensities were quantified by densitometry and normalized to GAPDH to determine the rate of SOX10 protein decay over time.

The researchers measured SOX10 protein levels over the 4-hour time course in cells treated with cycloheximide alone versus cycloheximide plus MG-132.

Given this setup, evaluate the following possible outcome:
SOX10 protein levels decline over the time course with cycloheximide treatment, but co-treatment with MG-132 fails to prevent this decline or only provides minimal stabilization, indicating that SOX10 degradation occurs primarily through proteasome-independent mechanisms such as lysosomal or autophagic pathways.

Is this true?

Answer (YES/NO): NO